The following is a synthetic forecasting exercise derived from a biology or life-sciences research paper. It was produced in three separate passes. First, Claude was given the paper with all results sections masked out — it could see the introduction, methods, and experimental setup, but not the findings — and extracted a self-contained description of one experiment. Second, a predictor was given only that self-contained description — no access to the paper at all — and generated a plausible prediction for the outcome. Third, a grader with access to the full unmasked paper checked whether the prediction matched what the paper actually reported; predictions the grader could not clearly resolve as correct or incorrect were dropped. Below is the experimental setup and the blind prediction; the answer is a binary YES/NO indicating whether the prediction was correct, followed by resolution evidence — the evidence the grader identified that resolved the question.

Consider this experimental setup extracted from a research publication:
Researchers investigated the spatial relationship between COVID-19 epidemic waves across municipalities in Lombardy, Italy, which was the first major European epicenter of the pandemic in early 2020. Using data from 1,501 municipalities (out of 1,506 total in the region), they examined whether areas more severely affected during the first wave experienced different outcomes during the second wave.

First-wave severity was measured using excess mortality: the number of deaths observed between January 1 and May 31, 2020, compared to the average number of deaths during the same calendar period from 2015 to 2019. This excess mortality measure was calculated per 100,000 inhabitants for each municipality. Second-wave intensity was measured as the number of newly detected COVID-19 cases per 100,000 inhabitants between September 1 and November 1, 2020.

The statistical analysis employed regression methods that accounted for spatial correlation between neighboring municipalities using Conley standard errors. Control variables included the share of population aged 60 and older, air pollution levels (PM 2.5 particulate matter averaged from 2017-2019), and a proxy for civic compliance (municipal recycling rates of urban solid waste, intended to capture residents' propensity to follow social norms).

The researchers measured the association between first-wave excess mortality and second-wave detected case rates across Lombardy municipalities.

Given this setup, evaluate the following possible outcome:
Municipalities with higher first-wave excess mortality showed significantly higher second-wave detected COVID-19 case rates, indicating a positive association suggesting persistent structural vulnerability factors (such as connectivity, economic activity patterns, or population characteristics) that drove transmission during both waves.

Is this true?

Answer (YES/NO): NO